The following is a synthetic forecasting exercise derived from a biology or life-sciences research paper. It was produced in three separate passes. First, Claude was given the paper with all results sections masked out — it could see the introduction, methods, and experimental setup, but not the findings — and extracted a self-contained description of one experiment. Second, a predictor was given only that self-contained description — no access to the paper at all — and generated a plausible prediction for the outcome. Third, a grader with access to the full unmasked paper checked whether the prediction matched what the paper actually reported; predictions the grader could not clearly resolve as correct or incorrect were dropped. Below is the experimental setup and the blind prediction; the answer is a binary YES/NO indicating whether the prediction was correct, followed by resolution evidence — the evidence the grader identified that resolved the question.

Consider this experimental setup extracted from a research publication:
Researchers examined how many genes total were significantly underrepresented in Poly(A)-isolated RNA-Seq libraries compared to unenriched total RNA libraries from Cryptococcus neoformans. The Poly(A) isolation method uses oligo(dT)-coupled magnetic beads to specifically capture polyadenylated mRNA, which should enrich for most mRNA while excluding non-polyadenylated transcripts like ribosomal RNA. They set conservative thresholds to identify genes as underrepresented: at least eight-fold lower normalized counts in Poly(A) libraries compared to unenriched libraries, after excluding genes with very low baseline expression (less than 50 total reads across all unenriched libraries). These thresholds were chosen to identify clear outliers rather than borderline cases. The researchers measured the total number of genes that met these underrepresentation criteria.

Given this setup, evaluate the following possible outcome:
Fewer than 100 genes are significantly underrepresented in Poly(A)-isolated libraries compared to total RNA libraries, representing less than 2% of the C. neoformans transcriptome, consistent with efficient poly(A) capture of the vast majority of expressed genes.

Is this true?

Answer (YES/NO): YES